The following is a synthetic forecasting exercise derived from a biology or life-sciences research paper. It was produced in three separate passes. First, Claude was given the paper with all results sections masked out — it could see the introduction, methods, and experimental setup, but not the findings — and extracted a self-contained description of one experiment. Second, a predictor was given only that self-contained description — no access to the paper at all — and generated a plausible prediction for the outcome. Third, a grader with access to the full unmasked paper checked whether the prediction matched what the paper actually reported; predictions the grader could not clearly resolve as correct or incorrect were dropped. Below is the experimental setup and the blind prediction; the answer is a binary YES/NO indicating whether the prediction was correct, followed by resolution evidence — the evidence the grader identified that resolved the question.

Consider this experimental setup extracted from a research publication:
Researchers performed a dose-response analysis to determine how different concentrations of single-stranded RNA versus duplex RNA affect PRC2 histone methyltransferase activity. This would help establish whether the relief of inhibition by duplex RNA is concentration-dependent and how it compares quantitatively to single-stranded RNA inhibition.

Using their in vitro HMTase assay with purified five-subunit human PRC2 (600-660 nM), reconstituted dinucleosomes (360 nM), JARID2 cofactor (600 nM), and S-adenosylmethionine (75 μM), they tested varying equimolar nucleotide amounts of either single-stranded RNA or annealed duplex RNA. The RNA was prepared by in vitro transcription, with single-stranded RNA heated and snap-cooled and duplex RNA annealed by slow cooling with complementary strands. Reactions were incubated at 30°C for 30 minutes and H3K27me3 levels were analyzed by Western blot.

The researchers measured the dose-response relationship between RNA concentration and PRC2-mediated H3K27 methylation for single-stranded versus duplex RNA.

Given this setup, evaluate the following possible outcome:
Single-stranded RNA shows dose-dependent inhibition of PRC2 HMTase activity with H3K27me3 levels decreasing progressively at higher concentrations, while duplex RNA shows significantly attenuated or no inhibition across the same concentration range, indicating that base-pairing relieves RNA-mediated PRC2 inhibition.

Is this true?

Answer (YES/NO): YES